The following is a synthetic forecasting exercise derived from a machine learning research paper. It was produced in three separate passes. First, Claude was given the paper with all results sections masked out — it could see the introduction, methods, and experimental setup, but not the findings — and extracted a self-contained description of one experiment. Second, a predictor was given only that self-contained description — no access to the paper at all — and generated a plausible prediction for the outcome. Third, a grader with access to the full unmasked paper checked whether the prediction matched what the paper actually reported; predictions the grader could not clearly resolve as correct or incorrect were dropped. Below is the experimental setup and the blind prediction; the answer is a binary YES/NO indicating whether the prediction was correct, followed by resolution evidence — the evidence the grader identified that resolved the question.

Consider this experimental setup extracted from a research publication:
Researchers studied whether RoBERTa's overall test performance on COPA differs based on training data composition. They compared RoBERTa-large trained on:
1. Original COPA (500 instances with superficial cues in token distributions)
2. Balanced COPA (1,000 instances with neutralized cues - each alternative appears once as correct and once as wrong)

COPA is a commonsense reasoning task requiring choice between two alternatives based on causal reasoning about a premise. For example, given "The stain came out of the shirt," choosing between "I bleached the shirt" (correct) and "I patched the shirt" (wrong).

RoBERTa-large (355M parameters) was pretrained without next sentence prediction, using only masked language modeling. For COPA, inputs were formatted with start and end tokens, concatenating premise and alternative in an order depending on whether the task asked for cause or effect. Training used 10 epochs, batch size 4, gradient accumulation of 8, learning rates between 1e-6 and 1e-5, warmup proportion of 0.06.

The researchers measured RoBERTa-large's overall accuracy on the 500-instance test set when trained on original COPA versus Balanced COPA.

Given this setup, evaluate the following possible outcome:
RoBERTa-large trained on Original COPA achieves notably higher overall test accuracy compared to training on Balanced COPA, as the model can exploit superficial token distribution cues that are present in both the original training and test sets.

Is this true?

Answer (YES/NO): NO